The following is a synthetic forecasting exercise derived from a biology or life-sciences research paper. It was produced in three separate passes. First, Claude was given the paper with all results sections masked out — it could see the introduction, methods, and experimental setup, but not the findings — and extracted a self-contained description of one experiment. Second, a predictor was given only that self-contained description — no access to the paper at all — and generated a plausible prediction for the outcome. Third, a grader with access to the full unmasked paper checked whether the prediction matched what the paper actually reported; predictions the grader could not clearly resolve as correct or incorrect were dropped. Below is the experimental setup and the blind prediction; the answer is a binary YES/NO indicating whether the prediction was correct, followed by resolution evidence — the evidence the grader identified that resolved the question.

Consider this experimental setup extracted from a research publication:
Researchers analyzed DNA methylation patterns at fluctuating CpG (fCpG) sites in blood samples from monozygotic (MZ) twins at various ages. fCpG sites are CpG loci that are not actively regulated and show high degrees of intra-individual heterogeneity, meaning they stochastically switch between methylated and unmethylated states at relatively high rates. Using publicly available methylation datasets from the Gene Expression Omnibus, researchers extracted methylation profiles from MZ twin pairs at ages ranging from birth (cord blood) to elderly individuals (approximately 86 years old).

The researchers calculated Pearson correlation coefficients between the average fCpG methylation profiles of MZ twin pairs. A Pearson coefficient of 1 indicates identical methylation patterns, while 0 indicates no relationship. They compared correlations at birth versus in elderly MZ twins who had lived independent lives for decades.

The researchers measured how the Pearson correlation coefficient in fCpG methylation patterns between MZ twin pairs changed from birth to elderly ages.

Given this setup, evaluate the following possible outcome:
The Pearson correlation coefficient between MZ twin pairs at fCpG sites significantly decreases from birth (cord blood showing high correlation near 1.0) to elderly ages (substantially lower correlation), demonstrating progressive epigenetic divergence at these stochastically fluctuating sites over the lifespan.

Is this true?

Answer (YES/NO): NO